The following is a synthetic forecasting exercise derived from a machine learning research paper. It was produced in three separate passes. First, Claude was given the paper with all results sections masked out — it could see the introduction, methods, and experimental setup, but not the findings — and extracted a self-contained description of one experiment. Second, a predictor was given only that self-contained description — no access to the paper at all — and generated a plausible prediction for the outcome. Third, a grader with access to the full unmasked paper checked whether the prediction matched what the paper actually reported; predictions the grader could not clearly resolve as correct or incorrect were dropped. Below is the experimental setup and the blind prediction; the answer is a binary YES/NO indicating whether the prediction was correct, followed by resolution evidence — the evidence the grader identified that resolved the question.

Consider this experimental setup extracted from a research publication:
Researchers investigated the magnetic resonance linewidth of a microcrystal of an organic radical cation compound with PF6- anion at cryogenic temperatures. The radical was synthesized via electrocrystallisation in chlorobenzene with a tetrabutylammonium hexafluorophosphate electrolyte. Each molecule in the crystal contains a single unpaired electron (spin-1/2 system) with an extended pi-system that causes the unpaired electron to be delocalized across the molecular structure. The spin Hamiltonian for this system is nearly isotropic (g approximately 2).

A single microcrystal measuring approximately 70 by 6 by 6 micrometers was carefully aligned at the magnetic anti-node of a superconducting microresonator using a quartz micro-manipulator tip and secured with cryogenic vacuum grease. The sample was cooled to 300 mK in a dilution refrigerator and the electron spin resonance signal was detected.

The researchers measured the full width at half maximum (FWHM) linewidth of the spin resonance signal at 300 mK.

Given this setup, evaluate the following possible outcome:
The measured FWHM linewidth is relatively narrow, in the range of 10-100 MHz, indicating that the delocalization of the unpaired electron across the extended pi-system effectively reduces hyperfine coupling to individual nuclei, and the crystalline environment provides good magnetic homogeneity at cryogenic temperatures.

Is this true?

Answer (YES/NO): NO